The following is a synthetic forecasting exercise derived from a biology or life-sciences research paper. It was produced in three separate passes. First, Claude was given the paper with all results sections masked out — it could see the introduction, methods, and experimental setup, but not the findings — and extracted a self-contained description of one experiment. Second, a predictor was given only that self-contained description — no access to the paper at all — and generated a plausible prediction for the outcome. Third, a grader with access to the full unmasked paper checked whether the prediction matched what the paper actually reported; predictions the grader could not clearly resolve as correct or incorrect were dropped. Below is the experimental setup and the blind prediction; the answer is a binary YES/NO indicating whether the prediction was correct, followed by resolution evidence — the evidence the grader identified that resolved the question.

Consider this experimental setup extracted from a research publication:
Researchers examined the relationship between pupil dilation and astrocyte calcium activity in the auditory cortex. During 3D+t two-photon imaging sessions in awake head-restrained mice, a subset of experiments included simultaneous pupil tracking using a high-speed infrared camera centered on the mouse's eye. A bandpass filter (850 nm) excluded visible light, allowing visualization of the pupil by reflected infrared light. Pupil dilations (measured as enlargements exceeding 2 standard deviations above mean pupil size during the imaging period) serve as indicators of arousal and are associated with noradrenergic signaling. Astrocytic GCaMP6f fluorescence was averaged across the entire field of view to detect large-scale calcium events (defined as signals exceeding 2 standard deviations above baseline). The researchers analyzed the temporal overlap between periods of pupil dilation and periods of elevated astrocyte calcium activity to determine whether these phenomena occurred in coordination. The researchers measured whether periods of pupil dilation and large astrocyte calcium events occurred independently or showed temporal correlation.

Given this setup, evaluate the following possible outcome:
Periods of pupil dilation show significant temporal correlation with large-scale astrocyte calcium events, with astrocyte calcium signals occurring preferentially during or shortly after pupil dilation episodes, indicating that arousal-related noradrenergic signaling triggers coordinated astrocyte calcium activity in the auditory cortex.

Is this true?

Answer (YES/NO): YES